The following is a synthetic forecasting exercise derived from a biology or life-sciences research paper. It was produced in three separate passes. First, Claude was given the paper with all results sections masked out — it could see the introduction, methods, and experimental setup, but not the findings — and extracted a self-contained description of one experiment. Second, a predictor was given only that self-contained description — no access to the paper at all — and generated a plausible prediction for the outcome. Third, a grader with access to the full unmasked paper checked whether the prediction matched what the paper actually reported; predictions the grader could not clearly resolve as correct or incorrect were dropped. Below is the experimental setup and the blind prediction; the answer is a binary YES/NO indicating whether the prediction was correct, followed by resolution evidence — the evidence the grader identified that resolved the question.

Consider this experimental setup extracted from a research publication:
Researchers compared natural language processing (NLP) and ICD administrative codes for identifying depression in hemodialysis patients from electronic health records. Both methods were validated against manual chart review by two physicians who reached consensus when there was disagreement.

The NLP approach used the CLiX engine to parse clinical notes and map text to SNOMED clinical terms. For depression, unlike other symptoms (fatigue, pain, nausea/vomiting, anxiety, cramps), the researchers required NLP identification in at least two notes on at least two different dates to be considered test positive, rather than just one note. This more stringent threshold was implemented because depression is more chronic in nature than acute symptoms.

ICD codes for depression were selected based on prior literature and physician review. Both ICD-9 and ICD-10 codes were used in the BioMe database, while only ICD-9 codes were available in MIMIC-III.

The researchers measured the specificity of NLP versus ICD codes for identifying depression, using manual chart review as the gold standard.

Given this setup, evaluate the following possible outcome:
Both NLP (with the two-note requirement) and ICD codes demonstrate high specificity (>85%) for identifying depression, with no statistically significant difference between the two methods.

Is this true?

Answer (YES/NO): NO